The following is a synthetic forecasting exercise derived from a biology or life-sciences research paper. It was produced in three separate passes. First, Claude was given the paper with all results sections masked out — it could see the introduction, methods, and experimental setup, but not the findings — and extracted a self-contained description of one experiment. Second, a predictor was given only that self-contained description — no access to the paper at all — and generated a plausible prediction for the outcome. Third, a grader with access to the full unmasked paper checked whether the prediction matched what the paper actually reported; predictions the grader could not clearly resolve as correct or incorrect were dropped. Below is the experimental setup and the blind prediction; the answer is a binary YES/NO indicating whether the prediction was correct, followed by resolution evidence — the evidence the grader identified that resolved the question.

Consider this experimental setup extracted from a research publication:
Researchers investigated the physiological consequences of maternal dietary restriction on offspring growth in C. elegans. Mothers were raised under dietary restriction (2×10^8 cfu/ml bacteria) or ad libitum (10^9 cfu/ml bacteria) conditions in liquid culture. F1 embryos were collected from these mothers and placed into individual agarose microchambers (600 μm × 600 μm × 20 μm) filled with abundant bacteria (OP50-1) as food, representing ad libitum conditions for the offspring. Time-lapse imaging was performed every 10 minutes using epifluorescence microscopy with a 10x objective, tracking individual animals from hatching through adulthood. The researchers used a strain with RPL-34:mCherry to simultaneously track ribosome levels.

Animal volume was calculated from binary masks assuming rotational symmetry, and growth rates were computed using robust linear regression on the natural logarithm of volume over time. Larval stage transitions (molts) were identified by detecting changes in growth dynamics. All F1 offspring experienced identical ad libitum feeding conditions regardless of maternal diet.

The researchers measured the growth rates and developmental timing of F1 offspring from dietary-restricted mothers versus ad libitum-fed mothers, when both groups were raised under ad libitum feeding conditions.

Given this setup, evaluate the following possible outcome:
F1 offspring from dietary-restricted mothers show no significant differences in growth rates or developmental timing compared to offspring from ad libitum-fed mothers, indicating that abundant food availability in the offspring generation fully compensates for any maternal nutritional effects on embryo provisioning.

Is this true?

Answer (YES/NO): NO